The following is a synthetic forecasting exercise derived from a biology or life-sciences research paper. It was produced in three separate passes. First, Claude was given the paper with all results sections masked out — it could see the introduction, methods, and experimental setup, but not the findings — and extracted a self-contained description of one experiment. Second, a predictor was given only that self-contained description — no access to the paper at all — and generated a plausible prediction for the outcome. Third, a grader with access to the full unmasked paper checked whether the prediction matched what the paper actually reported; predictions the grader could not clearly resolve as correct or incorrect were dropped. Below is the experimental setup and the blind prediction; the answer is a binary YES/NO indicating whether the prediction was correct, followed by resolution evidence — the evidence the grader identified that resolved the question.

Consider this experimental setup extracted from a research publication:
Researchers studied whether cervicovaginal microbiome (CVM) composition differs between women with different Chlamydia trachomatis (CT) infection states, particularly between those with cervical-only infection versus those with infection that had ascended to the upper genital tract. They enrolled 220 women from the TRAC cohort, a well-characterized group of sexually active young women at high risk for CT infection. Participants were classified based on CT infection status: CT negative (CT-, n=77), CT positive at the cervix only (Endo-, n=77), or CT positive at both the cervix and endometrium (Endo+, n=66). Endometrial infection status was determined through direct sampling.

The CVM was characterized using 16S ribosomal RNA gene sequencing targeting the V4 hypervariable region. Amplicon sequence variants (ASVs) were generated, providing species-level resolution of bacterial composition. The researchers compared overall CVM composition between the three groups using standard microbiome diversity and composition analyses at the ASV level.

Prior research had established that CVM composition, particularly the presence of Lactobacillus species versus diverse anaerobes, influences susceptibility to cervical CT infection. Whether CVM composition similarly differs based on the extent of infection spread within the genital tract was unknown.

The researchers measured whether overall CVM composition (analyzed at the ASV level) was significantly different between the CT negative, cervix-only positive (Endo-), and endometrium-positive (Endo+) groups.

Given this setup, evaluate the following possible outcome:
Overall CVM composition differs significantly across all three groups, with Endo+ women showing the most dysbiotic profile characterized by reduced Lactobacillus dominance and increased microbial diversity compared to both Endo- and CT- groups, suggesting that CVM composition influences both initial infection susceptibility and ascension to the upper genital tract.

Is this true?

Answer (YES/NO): NO